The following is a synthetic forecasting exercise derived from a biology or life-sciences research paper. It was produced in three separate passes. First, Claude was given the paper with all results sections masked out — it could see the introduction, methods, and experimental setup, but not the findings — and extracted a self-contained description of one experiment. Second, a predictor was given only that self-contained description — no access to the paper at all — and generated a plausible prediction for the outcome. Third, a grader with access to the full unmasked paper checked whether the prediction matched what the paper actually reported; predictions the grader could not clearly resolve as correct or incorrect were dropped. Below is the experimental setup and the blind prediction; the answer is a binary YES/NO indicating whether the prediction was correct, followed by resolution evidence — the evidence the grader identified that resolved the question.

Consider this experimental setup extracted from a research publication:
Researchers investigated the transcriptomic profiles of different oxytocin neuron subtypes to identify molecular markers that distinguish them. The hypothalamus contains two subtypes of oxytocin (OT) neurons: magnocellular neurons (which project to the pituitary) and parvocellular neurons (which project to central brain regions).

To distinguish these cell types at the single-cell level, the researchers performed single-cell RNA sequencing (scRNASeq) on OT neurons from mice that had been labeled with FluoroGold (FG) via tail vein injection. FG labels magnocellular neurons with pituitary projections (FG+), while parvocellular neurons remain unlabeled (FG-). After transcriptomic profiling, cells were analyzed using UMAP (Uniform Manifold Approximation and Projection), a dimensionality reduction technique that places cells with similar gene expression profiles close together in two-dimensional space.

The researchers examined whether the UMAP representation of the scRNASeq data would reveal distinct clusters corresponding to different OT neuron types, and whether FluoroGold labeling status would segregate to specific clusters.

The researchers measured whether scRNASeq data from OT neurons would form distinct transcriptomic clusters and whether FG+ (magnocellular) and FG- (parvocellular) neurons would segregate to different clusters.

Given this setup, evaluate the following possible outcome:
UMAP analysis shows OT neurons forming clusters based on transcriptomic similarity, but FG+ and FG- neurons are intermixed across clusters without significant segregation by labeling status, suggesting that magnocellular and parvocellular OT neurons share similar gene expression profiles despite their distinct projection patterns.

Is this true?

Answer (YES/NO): NO